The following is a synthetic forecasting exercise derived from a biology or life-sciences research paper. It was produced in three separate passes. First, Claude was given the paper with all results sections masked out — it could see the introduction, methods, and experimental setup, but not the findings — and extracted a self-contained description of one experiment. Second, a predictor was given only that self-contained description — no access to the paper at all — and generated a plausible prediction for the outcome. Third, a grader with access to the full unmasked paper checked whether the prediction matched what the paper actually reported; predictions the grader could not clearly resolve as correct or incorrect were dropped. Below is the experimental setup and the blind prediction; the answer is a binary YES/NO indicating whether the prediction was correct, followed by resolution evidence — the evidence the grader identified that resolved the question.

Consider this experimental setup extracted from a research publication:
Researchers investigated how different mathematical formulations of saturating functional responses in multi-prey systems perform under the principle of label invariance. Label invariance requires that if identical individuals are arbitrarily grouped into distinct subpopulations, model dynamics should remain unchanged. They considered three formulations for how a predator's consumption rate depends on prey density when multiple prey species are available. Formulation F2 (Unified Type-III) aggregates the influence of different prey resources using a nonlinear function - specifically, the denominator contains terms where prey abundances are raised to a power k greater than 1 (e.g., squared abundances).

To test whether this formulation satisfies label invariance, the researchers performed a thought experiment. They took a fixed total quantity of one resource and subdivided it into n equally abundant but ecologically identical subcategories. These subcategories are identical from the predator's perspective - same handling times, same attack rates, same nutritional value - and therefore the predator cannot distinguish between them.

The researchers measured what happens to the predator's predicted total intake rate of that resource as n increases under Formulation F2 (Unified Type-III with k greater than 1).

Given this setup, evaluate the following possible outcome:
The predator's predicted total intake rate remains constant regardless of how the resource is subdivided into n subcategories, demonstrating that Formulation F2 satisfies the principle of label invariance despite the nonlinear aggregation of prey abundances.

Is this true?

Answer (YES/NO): NO